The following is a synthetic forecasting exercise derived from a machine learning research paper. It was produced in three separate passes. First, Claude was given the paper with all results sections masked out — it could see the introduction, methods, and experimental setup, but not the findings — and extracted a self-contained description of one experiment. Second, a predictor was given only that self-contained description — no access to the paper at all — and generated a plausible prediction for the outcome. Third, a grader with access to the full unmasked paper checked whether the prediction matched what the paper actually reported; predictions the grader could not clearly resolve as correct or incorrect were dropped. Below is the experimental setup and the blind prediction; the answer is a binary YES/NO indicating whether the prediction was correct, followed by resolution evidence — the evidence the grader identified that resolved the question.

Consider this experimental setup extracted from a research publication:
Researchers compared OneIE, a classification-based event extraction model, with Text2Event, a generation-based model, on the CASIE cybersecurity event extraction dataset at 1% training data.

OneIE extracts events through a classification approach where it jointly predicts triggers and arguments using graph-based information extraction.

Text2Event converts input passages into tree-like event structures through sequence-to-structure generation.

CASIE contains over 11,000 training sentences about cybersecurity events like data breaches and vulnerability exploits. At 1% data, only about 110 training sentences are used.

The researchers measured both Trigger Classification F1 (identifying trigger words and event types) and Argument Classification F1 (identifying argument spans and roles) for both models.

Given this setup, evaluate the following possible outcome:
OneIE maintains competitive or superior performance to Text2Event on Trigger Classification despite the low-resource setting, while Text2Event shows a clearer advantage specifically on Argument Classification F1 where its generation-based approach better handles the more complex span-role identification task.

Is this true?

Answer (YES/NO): NO